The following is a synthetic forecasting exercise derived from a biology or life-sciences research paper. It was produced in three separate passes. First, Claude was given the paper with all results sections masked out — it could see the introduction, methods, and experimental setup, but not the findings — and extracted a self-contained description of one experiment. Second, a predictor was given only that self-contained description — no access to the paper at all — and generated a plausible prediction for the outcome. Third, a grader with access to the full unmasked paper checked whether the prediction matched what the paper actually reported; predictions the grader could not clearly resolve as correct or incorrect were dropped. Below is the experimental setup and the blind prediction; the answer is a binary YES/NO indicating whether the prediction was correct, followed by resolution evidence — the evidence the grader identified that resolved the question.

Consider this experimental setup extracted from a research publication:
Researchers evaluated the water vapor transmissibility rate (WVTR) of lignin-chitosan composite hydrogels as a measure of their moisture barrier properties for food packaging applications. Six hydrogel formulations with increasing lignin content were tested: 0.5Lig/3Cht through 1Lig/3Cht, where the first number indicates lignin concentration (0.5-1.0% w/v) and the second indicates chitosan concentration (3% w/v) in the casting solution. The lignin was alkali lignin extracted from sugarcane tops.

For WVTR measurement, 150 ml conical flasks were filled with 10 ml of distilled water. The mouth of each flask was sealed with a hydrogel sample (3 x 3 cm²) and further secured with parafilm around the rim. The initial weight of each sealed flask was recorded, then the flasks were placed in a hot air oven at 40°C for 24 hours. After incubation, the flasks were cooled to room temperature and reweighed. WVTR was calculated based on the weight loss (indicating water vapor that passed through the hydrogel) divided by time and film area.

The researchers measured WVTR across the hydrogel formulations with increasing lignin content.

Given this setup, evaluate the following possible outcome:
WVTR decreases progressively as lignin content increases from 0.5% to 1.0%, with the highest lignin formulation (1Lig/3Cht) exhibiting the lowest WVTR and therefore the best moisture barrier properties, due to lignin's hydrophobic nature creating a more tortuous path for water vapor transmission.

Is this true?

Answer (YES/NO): NO